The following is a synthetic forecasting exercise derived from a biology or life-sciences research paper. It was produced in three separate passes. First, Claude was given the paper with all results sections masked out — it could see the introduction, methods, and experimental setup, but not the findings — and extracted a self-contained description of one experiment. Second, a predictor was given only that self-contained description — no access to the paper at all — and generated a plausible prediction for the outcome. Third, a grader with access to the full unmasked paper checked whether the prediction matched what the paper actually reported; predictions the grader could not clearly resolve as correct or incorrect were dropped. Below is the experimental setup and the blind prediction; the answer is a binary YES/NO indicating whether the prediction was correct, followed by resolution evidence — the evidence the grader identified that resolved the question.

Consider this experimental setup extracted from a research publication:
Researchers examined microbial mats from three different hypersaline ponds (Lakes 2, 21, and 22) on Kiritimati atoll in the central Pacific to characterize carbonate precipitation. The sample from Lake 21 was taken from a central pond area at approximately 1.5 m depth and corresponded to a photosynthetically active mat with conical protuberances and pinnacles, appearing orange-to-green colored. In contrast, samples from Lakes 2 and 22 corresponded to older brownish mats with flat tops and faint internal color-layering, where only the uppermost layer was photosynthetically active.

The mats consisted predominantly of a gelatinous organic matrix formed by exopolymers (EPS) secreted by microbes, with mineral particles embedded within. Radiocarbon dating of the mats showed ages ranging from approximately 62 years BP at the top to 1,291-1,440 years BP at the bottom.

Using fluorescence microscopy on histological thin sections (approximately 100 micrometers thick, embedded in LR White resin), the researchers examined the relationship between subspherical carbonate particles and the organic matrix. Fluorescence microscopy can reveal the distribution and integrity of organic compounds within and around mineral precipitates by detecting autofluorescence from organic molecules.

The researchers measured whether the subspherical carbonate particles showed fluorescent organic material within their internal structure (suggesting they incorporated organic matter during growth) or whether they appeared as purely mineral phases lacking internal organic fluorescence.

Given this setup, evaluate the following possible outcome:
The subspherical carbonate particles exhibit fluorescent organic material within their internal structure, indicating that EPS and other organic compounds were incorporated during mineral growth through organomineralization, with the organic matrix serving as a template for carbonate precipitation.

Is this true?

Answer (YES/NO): YES